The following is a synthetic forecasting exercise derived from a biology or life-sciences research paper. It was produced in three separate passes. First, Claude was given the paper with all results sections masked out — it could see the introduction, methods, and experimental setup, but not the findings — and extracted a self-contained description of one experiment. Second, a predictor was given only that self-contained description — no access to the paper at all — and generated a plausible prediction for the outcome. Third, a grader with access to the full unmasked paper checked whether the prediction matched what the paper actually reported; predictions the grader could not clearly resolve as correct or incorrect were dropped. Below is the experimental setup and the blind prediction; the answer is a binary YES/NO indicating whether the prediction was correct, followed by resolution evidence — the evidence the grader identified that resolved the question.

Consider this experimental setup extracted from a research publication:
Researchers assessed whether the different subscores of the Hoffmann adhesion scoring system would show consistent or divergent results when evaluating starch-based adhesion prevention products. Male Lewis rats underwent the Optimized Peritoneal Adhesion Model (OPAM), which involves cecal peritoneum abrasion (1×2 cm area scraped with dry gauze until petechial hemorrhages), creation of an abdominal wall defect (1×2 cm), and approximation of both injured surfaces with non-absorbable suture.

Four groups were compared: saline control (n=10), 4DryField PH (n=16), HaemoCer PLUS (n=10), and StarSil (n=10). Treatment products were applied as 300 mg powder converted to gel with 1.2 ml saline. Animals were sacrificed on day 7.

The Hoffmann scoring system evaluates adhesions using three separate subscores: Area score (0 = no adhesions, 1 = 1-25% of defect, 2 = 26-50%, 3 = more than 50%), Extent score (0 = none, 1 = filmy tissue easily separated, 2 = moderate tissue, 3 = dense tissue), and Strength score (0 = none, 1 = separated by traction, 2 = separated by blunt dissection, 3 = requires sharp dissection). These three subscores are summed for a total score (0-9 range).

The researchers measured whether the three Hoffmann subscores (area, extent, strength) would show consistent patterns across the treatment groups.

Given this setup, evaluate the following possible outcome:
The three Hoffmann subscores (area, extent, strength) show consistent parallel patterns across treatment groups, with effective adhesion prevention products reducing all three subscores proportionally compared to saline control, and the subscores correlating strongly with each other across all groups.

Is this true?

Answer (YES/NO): YES